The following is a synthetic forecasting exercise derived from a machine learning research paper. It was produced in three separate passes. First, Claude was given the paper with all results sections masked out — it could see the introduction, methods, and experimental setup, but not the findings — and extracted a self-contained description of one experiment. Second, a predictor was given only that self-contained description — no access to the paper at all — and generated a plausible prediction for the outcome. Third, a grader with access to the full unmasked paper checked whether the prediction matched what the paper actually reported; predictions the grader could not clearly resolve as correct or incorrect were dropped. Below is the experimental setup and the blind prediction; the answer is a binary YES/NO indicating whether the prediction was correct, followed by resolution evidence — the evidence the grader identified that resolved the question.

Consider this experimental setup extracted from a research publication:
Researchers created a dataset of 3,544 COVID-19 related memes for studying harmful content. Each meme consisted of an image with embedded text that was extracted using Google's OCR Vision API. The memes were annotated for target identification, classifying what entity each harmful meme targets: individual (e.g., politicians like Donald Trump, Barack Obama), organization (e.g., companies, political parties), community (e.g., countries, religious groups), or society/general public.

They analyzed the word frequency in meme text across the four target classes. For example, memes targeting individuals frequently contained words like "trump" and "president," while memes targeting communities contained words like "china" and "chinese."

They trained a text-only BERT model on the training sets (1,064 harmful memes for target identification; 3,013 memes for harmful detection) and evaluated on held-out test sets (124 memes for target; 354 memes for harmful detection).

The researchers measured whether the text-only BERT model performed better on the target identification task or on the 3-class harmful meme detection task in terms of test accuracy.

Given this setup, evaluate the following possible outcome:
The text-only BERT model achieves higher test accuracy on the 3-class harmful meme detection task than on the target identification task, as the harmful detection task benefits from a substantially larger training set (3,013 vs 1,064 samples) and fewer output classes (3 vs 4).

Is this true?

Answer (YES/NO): NO